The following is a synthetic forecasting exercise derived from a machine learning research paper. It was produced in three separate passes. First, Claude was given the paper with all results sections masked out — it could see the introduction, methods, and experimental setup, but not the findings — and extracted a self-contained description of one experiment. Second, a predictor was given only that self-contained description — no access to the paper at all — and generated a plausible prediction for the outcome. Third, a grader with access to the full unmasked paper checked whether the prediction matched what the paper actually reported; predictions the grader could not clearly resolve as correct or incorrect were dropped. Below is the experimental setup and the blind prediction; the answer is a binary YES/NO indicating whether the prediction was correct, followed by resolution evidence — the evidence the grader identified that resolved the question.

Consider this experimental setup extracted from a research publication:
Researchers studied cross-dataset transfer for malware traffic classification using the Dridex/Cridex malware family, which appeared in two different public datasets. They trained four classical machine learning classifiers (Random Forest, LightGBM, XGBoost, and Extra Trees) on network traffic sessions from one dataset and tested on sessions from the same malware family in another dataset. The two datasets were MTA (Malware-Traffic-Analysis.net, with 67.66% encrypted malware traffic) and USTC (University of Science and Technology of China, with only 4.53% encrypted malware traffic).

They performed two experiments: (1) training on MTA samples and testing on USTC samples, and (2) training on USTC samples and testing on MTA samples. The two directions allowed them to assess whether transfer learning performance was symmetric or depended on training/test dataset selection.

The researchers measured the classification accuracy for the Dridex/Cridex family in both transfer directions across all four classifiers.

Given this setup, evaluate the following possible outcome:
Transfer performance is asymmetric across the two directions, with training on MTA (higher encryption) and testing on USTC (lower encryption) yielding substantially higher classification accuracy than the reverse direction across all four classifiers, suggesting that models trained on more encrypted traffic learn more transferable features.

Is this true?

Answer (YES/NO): YES